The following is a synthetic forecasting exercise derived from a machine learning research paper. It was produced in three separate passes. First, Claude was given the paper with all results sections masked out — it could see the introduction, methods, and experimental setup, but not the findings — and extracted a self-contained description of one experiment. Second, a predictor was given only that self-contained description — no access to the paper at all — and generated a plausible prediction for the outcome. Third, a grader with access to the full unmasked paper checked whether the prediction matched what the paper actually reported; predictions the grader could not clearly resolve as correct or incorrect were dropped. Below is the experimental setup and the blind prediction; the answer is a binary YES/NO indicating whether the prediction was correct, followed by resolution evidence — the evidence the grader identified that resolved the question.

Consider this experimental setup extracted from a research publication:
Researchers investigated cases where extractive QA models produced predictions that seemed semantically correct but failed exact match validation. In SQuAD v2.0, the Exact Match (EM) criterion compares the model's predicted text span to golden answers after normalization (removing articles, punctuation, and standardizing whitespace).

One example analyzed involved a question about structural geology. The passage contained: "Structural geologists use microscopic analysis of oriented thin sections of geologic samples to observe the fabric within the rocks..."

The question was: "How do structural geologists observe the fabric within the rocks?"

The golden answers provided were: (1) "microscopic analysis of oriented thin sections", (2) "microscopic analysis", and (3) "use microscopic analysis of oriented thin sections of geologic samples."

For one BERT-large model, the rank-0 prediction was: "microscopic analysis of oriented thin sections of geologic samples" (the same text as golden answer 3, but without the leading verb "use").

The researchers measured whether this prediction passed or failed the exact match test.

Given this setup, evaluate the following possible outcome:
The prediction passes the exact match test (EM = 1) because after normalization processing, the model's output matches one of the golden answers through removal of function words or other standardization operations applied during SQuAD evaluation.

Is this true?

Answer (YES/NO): NO